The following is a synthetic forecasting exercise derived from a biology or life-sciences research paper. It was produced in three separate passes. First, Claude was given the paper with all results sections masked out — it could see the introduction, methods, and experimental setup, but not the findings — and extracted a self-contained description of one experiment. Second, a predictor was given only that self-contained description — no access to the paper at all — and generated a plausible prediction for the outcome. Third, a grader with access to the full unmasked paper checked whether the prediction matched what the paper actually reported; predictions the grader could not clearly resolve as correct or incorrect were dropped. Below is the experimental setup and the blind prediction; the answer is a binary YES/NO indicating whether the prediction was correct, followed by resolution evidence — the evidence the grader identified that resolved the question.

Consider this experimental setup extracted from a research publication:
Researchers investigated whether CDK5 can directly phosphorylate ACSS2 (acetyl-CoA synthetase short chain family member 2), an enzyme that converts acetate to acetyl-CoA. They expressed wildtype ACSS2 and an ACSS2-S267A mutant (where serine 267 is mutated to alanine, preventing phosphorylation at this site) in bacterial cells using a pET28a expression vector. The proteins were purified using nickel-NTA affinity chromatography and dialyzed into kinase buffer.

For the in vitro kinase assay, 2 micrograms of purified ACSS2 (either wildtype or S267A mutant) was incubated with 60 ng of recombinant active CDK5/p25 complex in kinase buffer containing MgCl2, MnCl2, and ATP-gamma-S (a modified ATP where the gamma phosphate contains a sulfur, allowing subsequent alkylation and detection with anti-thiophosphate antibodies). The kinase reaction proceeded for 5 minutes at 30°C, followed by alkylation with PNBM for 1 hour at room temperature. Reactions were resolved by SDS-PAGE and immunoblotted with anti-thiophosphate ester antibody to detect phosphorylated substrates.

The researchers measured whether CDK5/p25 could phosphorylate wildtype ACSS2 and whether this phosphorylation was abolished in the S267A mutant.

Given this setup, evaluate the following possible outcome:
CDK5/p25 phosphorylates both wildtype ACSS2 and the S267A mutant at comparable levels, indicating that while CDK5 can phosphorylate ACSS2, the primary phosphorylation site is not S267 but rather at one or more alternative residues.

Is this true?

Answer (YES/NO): NO